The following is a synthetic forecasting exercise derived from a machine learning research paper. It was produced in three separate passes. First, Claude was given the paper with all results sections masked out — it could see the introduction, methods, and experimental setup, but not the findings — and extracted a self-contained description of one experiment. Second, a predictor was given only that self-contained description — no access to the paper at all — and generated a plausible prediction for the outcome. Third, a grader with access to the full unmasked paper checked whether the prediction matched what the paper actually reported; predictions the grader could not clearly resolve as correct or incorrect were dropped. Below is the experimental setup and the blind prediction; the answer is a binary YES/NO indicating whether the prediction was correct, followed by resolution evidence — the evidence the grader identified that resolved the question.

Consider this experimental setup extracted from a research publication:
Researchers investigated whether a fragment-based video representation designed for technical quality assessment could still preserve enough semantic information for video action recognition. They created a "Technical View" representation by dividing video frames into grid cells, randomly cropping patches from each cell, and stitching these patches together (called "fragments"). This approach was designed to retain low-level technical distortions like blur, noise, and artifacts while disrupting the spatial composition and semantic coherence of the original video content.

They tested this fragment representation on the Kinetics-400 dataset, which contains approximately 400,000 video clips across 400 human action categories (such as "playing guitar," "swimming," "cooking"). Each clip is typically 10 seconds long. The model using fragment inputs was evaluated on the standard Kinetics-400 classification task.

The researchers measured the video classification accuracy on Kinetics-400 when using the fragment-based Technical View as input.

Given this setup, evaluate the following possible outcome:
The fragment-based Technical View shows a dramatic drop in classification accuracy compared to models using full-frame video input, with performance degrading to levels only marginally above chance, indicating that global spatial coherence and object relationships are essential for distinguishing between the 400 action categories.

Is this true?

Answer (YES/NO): NO